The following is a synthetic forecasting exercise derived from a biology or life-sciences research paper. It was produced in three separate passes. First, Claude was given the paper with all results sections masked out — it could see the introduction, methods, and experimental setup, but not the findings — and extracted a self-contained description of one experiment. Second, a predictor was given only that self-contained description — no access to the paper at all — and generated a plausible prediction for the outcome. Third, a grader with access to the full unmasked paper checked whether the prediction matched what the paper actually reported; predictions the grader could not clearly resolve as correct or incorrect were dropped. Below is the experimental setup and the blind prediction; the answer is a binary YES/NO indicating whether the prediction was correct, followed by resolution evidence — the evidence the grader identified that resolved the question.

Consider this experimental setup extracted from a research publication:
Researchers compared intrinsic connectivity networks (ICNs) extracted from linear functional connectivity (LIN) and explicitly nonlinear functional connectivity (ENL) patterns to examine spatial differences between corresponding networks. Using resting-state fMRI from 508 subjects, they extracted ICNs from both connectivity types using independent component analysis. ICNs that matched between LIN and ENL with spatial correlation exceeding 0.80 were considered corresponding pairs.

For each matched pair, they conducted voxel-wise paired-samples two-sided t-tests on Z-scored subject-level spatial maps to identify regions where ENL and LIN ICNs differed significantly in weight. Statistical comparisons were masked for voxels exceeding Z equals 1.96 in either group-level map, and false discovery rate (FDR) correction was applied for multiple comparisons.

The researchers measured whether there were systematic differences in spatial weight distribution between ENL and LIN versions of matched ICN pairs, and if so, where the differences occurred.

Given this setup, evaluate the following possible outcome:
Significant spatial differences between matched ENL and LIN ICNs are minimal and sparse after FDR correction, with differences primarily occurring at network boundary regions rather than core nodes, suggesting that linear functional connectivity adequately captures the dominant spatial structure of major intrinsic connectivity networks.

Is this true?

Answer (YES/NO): NO